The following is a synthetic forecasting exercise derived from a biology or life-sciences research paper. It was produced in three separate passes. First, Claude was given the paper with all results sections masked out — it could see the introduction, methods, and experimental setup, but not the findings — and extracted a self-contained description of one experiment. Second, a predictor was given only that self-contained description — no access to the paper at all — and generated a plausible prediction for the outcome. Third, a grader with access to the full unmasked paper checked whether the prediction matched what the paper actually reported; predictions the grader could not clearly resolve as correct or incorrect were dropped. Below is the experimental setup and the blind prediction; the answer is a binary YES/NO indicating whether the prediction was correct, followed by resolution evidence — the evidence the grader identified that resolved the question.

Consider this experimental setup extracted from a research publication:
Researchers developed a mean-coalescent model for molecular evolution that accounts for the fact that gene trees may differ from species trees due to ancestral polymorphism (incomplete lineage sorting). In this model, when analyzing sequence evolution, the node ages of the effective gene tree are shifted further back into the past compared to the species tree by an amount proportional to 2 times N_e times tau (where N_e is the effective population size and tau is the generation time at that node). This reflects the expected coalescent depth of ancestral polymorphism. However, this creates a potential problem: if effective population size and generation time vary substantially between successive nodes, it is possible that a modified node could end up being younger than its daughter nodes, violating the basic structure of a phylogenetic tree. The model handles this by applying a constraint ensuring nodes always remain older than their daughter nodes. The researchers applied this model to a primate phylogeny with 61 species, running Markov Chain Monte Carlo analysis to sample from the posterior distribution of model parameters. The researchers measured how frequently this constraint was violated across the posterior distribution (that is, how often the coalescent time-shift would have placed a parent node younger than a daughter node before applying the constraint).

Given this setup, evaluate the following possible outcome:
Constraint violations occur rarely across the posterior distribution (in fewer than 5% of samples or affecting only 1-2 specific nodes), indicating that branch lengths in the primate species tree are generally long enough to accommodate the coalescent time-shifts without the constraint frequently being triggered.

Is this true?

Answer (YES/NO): YES